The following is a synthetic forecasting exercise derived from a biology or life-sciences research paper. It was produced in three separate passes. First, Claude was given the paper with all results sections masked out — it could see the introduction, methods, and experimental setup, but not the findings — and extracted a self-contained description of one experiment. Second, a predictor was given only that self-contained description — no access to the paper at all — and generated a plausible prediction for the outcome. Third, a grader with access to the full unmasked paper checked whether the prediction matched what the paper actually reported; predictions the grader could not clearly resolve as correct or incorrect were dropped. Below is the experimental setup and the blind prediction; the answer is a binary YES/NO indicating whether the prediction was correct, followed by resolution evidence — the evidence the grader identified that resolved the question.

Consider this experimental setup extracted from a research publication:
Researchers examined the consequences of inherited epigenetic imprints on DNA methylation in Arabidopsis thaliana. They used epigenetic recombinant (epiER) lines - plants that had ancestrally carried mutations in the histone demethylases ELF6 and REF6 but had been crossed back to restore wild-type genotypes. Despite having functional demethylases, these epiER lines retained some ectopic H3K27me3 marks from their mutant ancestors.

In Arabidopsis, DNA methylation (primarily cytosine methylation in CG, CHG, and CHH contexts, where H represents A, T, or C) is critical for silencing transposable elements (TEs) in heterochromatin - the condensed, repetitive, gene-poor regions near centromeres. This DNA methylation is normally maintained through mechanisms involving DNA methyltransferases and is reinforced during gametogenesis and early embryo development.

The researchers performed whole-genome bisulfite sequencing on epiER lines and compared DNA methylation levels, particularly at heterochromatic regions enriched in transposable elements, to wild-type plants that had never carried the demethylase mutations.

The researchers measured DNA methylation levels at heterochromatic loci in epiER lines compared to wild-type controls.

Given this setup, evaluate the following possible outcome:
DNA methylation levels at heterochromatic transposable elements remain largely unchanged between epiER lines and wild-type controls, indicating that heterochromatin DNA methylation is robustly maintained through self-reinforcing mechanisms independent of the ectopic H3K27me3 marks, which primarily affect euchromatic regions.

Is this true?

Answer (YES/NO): NO